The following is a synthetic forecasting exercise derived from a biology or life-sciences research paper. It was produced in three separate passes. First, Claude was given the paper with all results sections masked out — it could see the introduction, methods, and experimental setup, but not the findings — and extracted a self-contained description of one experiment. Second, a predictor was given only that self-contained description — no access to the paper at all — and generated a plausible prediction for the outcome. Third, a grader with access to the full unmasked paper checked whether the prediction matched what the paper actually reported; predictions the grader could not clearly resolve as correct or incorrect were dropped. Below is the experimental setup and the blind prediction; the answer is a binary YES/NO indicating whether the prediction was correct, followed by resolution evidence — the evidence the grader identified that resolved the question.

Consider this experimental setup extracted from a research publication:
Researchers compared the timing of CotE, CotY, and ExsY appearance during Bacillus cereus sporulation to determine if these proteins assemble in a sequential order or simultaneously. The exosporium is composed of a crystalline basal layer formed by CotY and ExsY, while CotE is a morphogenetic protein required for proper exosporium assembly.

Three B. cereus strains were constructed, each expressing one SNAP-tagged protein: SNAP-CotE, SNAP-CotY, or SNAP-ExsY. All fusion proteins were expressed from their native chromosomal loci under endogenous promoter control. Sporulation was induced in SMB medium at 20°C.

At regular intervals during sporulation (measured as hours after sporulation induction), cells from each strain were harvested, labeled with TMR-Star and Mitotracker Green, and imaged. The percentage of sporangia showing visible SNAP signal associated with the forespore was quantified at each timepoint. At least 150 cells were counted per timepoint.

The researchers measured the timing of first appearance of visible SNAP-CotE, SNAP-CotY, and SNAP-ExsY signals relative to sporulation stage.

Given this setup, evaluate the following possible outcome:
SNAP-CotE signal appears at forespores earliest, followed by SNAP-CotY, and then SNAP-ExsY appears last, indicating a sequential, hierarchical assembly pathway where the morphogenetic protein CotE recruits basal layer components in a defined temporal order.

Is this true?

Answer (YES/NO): NO